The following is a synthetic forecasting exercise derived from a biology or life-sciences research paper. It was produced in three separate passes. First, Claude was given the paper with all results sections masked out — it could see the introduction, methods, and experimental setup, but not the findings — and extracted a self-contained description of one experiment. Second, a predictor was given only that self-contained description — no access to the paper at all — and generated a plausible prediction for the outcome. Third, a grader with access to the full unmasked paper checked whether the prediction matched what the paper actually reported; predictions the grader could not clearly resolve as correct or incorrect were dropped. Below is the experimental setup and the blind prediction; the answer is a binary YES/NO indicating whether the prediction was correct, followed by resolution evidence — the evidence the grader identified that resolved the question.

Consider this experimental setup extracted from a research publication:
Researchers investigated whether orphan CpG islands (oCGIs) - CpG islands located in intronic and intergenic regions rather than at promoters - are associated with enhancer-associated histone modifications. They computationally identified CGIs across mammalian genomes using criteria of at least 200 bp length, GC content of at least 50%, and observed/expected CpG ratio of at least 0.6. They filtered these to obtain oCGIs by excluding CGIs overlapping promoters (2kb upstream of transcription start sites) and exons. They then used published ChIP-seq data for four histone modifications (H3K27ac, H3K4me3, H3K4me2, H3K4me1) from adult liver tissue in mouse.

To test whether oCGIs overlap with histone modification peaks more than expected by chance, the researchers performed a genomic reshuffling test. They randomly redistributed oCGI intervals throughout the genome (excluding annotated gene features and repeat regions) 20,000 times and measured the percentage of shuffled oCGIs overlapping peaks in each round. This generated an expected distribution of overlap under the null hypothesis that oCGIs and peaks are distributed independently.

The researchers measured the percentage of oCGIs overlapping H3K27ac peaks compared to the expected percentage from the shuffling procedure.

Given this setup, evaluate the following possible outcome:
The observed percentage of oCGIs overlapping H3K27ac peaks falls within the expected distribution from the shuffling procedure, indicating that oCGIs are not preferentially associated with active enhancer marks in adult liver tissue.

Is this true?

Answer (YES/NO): NO